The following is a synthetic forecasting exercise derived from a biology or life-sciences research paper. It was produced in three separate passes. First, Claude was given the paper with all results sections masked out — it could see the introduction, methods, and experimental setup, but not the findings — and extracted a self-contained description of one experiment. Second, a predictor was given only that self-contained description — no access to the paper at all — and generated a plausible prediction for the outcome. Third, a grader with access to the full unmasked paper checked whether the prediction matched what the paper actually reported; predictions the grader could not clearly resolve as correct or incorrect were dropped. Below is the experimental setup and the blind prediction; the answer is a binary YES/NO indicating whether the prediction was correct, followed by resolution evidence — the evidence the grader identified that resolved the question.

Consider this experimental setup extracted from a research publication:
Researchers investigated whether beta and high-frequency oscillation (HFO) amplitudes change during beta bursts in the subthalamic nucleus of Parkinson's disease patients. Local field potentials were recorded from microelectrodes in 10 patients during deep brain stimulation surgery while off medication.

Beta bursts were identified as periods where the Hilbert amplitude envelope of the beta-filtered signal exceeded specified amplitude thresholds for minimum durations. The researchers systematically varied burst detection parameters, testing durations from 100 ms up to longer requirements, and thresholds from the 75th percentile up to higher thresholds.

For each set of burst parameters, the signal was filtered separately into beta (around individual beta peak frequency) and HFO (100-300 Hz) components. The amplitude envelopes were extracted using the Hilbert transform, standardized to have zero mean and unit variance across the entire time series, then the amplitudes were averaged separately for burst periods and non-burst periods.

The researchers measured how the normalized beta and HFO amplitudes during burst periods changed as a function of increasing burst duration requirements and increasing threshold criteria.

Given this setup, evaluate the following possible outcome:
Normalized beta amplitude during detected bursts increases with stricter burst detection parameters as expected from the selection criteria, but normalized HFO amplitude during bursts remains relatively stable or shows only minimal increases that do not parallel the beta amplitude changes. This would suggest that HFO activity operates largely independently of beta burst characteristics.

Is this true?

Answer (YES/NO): NO